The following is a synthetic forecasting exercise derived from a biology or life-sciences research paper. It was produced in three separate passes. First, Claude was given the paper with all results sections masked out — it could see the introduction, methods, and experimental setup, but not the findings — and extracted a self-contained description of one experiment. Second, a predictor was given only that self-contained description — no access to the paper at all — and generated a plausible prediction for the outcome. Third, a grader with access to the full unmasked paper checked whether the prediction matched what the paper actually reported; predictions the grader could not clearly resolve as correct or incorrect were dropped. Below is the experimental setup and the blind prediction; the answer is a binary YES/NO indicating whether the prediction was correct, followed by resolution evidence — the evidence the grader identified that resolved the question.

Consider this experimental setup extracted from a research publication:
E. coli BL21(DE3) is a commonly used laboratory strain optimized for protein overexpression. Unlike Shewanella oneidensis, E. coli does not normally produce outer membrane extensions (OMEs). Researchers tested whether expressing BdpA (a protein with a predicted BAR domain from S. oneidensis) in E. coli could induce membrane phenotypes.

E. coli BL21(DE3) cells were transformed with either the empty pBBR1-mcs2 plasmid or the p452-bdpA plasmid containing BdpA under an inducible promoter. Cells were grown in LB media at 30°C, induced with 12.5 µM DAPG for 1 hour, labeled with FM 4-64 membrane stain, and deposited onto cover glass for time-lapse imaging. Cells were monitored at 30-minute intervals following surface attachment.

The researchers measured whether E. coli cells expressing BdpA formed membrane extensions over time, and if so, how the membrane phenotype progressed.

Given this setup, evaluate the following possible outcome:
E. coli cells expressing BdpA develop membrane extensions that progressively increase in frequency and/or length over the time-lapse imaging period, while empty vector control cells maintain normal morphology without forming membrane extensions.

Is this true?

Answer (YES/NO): YES